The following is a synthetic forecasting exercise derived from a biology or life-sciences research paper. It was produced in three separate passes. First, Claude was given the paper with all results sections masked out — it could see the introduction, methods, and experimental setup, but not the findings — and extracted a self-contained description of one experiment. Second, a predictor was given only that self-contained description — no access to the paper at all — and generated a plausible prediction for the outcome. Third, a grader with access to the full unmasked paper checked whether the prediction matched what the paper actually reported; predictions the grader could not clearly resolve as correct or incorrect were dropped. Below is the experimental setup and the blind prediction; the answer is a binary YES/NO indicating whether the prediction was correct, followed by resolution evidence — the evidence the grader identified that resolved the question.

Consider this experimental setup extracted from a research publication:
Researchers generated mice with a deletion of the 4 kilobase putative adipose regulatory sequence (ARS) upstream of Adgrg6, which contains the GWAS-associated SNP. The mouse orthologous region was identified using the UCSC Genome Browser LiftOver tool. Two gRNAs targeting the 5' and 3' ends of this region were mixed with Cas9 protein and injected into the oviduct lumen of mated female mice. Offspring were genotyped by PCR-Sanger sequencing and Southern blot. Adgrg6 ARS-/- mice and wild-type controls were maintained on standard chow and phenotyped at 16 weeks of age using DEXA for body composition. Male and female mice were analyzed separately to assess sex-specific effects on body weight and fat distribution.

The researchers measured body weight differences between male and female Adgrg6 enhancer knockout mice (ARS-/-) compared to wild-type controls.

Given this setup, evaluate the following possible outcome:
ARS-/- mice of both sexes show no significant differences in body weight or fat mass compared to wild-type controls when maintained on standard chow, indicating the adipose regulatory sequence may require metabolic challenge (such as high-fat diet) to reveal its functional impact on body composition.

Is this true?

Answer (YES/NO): NO